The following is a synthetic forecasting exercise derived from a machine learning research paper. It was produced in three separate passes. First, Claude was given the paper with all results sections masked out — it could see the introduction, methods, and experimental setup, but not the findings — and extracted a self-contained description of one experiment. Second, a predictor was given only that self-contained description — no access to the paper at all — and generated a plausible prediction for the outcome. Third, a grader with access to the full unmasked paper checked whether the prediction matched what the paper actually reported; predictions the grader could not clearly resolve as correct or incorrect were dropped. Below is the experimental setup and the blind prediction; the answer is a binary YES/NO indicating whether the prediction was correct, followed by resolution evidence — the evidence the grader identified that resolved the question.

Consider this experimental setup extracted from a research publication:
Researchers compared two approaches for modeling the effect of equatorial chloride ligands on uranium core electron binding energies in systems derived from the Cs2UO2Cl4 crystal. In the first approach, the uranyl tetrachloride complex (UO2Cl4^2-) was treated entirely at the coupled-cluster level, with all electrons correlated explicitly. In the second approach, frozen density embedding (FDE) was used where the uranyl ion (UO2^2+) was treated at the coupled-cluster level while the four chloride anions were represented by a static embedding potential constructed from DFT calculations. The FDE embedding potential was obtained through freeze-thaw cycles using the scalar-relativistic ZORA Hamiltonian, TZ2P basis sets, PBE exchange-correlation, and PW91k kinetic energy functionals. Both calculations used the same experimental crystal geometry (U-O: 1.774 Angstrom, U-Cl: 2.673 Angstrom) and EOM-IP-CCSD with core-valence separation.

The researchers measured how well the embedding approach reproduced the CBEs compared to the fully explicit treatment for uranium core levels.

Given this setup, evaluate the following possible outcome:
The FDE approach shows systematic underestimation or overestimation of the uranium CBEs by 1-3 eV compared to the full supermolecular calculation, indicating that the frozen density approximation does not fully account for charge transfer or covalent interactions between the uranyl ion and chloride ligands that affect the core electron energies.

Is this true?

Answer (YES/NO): NO